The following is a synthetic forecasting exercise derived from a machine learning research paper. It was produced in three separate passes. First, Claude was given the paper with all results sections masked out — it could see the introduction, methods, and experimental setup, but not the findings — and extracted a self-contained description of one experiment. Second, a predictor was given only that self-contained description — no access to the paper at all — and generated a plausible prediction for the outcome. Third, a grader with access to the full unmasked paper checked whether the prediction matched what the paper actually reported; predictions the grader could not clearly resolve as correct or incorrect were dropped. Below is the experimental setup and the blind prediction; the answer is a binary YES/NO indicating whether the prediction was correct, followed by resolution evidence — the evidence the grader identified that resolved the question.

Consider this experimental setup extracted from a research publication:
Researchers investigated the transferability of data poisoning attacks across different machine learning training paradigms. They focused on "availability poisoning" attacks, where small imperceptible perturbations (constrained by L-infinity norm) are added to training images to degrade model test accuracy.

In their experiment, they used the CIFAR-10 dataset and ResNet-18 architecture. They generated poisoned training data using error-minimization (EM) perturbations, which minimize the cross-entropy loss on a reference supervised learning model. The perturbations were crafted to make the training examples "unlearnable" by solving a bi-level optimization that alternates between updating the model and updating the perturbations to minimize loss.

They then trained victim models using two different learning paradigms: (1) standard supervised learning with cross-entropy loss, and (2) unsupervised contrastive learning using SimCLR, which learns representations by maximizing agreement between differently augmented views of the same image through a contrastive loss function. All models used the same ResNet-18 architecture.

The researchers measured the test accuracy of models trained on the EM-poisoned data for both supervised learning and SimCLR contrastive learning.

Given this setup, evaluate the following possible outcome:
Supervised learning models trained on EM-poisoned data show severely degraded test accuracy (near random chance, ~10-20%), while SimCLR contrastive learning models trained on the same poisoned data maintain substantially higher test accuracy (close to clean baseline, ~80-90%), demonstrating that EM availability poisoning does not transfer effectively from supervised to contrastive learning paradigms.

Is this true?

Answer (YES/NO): YES